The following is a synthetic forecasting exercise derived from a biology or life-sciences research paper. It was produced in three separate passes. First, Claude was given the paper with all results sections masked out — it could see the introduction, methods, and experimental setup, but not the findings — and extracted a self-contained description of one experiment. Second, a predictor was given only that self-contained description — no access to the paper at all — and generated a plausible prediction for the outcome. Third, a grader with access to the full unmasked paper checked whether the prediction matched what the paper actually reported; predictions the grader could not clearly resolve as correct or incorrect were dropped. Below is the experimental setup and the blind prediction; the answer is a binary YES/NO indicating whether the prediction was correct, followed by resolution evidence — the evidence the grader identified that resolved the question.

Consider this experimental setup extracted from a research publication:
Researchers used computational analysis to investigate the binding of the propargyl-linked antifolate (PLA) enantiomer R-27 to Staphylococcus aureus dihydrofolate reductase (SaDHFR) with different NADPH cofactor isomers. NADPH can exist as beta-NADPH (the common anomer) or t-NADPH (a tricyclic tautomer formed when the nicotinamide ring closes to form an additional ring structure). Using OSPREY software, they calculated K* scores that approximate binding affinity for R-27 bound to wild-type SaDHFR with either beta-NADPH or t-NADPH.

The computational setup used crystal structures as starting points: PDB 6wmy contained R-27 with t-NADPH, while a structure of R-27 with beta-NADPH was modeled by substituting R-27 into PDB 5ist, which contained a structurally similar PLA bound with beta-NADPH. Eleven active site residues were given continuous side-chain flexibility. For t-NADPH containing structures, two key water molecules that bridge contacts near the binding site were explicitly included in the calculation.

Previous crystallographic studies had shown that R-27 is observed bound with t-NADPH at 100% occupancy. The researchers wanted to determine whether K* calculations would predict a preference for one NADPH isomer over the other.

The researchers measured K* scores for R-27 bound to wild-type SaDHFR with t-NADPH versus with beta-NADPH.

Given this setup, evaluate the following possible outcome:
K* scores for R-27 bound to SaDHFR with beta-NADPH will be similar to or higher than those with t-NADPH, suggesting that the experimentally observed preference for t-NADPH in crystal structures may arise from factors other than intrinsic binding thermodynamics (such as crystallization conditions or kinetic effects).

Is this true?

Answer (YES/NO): NO